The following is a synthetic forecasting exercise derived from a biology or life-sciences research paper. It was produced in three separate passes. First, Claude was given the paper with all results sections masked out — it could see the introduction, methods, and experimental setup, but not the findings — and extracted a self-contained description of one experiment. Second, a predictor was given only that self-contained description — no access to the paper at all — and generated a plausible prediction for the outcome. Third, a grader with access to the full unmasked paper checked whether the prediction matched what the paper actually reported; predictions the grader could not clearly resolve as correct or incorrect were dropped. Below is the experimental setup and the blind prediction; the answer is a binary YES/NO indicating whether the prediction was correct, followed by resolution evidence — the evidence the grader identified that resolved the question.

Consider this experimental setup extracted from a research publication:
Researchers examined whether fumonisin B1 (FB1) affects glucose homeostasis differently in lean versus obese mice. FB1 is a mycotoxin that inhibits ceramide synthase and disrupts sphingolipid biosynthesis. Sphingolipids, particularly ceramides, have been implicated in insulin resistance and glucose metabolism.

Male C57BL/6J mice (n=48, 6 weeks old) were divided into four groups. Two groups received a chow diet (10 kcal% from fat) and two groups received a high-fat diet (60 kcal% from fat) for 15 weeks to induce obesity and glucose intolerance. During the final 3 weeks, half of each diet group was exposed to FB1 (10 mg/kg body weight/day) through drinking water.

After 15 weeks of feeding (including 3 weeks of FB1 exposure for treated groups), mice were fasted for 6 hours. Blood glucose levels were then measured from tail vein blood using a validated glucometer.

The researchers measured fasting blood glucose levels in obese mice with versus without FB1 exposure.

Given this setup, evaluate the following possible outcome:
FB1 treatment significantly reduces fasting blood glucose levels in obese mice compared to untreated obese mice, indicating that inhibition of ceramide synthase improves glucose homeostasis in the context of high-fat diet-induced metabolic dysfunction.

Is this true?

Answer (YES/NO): YES